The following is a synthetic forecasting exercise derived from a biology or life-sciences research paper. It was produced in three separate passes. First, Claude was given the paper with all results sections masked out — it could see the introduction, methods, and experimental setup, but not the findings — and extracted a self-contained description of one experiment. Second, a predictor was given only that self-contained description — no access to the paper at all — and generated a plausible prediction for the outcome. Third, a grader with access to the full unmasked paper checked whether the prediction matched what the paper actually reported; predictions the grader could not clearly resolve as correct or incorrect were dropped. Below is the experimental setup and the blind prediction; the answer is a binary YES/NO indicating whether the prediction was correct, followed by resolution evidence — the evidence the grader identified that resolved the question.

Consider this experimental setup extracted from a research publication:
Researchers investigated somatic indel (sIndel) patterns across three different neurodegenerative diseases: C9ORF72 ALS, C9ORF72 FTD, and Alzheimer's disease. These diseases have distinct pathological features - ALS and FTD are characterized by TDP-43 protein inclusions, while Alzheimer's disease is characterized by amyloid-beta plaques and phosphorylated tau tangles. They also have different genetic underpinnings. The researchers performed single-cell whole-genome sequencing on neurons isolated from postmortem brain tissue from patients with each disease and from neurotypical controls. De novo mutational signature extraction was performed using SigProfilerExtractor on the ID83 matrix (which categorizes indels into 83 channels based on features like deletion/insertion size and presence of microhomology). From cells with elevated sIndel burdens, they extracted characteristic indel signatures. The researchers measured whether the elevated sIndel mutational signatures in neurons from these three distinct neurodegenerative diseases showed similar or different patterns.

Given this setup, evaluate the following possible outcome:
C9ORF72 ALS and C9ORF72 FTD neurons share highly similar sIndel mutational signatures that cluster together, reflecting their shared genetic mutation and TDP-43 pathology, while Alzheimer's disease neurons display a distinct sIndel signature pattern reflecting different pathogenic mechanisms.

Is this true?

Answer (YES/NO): NO